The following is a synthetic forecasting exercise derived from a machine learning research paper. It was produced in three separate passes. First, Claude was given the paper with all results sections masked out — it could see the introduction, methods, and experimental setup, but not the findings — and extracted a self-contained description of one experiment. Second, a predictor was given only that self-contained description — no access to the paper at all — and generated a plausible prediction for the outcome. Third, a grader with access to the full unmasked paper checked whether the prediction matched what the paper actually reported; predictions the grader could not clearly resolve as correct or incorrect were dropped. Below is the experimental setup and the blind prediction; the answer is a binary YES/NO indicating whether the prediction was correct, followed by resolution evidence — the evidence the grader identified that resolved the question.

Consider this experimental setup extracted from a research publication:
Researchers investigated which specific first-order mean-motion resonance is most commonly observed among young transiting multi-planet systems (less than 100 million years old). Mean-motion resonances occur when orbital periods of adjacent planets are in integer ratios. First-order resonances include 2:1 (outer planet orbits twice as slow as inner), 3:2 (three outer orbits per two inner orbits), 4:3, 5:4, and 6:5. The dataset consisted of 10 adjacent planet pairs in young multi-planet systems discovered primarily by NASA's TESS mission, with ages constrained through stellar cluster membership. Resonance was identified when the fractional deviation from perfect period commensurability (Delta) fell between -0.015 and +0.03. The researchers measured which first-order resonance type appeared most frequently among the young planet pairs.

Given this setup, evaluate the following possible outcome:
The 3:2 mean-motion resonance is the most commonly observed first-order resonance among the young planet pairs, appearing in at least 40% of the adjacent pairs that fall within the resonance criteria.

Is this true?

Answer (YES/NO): YES